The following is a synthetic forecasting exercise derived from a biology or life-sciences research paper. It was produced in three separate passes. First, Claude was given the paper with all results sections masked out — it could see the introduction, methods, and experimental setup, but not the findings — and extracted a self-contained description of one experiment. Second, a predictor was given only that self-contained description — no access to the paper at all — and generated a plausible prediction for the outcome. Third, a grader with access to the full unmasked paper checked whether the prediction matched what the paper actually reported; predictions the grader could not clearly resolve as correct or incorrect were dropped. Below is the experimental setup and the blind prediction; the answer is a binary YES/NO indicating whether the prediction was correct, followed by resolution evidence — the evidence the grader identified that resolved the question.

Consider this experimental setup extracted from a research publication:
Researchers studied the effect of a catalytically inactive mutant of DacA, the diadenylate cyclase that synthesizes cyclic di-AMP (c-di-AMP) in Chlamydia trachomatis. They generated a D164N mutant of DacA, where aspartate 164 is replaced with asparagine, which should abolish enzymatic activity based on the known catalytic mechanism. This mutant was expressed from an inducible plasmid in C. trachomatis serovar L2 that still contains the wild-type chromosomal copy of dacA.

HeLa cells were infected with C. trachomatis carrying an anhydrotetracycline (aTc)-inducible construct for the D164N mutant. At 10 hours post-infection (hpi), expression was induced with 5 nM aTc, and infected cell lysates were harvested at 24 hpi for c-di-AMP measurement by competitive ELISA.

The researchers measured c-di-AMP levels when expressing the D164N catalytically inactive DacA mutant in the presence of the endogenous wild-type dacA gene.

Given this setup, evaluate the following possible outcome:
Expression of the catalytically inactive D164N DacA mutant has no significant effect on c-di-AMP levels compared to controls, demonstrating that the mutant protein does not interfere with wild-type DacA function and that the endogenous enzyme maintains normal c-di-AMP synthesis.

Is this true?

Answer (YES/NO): NO